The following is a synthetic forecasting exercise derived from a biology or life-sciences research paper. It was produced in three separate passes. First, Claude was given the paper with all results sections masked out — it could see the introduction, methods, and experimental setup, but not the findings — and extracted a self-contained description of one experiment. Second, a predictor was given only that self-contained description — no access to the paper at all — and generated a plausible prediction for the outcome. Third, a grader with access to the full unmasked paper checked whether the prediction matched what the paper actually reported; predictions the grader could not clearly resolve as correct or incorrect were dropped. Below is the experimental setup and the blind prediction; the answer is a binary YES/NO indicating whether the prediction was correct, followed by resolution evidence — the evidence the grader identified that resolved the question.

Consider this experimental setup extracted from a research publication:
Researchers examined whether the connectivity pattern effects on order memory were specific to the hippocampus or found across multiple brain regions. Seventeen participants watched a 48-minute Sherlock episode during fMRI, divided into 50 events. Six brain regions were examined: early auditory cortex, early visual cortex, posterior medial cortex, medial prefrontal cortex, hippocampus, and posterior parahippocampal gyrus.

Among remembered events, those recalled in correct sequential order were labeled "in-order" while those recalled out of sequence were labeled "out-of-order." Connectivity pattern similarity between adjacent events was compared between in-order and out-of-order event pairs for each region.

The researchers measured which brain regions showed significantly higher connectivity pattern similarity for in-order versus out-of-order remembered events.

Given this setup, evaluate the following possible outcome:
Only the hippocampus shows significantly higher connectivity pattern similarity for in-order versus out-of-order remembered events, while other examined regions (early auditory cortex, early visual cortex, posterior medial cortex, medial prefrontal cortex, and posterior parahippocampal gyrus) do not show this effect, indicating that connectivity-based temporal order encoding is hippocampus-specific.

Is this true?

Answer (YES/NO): NO